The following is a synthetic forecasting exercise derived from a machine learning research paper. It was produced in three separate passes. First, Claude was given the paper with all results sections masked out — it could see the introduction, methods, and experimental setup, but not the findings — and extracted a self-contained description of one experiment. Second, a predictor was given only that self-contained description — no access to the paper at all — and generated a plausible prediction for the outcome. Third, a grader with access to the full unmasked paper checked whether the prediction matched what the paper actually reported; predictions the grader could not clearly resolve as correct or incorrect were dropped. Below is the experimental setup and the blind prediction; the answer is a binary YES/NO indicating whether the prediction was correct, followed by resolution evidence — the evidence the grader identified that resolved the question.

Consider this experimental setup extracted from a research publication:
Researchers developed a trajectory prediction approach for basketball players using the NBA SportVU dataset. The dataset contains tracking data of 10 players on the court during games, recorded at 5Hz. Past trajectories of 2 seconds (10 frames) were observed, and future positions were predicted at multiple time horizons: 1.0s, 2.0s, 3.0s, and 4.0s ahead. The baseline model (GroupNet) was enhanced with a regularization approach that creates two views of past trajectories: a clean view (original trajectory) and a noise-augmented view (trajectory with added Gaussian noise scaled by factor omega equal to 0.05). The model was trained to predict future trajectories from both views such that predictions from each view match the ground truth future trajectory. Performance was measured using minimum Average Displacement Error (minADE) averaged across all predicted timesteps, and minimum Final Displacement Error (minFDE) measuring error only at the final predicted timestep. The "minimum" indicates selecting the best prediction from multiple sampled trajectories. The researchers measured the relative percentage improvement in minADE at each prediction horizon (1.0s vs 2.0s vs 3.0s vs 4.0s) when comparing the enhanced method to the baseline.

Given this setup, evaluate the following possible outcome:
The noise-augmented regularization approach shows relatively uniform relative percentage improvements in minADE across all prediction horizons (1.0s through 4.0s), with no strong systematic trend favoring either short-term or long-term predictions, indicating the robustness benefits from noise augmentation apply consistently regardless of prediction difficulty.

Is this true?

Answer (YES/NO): NO